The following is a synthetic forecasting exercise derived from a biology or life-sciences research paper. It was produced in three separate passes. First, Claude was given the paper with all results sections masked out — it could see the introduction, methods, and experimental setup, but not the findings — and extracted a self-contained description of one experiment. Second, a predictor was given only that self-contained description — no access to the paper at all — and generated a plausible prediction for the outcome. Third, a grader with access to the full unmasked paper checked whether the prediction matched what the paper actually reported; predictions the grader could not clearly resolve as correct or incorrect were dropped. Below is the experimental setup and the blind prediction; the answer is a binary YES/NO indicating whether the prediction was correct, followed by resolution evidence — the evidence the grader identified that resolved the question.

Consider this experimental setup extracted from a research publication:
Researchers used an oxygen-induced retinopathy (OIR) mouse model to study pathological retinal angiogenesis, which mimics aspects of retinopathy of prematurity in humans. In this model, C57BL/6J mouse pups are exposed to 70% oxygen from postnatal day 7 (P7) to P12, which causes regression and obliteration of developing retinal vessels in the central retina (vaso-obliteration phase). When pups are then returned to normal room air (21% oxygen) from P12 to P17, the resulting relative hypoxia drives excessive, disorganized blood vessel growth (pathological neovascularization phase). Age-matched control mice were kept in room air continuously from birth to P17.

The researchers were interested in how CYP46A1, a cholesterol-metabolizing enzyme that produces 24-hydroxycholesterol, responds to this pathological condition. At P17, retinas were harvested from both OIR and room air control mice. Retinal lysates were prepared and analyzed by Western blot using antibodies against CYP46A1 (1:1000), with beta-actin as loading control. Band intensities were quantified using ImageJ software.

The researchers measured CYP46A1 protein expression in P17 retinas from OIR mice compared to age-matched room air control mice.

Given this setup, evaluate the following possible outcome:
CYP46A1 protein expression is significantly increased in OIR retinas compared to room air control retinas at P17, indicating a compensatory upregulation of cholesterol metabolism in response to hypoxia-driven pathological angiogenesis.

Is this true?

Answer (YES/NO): NO